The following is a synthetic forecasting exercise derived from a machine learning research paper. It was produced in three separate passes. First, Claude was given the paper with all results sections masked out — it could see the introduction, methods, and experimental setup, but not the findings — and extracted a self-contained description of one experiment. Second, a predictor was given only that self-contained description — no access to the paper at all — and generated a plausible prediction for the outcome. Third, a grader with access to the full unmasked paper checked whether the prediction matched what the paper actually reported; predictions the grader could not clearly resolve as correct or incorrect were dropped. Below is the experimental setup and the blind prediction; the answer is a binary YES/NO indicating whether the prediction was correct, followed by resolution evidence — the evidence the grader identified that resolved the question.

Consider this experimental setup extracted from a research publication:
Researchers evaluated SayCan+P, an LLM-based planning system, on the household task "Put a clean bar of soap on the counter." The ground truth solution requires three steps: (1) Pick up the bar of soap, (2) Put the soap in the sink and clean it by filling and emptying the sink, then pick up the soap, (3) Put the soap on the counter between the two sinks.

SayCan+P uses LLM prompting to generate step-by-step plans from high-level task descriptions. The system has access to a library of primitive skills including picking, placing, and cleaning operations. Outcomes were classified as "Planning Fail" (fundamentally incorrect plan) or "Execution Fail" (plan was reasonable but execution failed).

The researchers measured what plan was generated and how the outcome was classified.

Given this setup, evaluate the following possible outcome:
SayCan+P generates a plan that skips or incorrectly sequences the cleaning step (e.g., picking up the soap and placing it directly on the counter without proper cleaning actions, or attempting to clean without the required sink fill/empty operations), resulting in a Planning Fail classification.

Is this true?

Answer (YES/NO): NO